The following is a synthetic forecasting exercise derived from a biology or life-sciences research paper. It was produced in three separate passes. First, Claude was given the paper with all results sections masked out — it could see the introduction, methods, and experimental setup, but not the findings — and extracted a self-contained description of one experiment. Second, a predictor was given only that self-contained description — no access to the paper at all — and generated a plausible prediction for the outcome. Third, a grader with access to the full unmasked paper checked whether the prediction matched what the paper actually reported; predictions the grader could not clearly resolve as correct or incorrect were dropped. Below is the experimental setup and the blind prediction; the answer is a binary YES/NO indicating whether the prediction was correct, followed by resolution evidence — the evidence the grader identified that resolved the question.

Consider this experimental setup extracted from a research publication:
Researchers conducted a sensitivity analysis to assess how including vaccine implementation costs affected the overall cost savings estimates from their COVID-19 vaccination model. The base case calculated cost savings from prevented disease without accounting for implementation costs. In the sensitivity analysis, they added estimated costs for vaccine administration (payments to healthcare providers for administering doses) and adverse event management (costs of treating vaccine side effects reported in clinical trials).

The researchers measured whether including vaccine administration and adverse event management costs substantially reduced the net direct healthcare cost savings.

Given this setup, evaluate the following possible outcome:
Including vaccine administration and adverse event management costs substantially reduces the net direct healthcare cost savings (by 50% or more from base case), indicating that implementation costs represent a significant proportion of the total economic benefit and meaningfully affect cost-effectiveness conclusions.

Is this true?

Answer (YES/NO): NO